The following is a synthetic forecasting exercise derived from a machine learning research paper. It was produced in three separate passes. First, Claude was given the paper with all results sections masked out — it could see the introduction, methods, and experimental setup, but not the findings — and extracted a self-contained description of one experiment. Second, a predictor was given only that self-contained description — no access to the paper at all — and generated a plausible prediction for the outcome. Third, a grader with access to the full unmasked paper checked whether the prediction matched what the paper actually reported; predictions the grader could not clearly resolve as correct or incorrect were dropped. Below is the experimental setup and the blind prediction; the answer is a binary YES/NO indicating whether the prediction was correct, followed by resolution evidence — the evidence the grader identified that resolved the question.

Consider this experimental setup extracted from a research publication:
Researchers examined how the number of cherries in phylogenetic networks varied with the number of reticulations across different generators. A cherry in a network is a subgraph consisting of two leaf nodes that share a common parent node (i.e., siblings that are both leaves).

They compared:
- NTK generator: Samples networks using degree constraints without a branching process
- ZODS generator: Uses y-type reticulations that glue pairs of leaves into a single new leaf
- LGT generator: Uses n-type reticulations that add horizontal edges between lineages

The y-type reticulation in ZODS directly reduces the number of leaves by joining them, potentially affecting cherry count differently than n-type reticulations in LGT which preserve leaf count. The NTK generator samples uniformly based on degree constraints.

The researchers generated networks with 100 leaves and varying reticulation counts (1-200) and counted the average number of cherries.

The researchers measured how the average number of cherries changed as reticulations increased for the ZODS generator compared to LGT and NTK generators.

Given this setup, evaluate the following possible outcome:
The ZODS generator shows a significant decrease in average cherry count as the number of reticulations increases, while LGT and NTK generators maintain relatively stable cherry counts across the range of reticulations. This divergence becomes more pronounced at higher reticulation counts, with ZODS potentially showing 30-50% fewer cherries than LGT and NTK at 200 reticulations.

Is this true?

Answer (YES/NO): NO